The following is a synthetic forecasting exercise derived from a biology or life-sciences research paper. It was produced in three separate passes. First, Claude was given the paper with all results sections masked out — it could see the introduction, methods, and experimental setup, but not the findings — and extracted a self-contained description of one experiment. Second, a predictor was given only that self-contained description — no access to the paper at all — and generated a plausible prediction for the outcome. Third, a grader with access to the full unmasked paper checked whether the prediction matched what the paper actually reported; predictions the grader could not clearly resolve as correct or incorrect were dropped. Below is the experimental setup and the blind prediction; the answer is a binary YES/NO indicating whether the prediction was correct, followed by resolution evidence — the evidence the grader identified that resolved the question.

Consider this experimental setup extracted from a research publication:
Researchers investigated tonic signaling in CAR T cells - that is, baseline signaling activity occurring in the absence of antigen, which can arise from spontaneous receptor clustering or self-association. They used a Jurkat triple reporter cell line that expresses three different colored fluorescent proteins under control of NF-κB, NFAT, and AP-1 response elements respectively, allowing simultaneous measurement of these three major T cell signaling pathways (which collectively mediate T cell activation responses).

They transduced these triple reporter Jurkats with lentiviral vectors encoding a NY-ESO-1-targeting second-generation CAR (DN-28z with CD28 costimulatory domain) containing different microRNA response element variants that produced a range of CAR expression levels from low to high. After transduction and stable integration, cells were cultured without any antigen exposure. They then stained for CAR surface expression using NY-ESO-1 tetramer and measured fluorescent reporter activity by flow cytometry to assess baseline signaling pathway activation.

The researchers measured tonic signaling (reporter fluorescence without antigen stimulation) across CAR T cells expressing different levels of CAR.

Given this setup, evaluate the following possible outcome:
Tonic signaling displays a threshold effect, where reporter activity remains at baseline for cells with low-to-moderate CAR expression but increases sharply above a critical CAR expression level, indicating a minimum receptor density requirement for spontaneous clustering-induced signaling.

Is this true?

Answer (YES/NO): NO